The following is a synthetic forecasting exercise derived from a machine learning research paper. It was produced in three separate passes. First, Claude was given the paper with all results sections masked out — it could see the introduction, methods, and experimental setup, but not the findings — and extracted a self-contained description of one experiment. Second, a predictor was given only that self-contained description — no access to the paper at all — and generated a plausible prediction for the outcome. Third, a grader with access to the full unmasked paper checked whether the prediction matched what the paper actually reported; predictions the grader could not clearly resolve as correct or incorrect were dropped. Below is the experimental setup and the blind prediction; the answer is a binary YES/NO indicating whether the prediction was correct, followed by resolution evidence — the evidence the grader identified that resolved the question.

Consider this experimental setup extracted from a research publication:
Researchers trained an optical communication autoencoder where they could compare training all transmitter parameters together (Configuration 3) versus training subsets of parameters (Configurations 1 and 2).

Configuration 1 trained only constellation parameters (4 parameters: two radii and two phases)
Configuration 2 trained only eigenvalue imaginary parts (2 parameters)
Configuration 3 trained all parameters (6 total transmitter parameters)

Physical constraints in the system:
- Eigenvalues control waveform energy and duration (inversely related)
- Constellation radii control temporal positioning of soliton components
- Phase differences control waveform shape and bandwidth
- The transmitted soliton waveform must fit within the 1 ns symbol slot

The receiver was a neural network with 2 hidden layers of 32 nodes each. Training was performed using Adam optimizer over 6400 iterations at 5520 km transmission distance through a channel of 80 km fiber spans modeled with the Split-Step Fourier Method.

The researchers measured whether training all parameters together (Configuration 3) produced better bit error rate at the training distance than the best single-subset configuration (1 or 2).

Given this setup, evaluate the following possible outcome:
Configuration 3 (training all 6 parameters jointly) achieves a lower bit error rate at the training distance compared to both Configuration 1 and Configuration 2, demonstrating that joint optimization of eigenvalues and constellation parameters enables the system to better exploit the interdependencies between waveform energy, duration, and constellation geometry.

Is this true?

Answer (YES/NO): NO